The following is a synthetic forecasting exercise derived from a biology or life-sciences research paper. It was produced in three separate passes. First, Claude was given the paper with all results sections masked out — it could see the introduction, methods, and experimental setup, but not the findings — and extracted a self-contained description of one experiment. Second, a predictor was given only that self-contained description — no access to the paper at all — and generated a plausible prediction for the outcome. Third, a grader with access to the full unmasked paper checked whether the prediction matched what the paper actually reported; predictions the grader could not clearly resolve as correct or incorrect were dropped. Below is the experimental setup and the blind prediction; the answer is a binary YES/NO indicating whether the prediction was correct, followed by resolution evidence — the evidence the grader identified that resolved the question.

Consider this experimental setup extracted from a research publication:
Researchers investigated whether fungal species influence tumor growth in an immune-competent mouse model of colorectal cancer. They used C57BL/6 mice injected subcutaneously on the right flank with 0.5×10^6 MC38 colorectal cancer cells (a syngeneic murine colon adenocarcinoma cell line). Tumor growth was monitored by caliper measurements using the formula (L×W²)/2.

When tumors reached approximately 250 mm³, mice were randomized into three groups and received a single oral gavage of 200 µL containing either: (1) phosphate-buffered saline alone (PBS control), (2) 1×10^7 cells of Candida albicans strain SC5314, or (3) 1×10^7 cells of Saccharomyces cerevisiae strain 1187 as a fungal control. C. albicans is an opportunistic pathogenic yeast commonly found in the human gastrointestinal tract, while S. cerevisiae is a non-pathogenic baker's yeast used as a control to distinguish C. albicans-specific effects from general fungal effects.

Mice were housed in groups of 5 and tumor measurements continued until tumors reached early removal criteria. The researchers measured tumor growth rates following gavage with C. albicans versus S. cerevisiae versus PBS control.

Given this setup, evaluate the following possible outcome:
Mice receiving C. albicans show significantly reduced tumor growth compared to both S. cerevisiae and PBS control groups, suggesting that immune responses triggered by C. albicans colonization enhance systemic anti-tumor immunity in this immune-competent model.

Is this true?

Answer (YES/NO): NO